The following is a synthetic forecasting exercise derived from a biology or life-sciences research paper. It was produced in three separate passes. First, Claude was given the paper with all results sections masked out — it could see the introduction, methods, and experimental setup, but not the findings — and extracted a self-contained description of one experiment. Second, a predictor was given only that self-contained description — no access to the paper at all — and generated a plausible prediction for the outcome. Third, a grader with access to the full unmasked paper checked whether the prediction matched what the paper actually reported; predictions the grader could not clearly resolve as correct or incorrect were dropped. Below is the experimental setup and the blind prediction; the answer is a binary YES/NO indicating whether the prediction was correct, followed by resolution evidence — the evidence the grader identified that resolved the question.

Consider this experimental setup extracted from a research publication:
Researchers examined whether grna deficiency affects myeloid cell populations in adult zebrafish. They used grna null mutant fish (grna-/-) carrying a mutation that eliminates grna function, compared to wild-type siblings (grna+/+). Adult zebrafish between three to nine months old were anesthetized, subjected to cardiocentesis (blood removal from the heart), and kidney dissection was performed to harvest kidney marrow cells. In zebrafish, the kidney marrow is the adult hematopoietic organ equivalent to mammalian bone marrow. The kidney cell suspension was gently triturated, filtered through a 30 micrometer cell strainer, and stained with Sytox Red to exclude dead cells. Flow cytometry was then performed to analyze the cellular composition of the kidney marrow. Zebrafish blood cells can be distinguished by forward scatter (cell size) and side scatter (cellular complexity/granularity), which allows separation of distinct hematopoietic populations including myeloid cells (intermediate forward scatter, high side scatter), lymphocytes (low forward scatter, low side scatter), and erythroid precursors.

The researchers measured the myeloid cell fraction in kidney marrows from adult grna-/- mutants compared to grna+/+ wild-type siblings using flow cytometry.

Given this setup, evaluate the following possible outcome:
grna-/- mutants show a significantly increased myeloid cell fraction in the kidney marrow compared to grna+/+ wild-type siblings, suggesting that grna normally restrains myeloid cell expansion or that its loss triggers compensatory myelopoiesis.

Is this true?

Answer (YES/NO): NO